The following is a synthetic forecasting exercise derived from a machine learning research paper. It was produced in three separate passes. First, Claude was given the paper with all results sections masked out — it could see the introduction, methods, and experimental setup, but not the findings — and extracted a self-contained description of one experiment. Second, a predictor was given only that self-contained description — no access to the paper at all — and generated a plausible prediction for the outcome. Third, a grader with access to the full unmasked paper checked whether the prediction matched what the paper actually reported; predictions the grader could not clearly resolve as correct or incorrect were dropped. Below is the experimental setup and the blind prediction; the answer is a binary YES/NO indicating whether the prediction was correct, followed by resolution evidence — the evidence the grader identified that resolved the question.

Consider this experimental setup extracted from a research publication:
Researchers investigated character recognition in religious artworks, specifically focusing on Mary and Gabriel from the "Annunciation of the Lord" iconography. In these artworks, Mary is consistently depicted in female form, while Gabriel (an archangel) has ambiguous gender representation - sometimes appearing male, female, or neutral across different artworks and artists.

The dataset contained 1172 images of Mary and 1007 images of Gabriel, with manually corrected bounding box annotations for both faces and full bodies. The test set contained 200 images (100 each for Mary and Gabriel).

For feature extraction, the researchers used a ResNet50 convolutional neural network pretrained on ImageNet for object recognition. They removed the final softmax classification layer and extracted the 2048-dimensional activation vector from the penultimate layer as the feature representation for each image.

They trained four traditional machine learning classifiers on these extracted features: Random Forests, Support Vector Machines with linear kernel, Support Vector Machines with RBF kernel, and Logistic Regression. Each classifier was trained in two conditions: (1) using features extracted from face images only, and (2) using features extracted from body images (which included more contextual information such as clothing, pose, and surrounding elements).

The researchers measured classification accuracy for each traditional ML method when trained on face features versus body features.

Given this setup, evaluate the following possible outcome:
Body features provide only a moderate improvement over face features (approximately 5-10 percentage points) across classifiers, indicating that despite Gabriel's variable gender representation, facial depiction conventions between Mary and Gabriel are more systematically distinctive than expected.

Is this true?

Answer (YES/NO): NO